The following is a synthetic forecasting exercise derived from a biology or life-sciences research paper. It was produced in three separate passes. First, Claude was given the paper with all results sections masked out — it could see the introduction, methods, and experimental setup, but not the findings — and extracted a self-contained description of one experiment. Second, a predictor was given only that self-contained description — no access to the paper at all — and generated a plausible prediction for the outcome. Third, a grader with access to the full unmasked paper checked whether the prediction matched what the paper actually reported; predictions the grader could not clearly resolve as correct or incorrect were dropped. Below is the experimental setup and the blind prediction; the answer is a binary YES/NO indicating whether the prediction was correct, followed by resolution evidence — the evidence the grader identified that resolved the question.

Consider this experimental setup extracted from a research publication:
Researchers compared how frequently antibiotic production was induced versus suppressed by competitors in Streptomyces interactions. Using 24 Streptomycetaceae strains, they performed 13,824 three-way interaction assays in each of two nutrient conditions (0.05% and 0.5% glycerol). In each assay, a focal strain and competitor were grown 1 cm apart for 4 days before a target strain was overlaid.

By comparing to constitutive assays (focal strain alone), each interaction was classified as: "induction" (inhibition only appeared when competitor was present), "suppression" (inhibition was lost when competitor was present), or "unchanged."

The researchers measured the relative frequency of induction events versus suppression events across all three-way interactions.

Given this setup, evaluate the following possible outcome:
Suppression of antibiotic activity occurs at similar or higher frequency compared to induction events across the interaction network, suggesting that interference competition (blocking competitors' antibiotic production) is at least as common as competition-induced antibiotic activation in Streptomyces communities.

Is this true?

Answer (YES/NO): YES